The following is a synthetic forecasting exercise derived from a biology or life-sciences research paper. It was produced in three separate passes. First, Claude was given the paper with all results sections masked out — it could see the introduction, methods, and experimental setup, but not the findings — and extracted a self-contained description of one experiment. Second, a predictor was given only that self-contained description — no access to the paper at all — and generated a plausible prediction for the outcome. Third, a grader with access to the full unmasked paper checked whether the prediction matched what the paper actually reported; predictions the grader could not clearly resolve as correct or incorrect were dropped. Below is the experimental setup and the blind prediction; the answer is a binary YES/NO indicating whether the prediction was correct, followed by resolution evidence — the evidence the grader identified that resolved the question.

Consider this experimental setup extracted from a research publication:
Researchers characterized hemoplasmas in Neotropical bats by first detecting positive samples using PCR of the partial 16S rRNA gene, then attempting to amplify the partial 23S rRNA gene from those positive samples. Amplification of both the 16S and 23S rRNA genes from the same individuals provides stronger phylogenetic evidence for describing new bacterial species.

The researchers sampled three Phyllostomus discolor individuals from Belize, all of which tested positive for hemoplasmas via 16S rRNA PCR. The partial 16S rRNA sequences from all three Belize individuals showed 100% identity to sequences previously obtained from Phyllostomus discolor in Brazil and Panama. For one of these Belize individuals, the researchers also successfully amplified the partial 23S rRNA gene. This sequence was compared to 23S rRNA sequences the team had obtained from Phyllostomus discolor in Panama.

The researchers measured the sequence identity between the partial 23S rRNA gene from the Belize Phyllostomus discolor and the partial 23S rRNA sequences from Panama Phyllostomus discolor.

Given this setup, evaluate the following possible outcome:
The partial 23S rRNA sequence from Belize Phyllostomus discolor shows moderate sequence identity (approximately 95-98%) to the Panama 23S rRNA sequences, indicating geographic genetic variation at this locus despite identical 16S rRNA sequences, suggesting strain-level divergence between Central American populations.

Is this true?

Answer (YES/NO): NO